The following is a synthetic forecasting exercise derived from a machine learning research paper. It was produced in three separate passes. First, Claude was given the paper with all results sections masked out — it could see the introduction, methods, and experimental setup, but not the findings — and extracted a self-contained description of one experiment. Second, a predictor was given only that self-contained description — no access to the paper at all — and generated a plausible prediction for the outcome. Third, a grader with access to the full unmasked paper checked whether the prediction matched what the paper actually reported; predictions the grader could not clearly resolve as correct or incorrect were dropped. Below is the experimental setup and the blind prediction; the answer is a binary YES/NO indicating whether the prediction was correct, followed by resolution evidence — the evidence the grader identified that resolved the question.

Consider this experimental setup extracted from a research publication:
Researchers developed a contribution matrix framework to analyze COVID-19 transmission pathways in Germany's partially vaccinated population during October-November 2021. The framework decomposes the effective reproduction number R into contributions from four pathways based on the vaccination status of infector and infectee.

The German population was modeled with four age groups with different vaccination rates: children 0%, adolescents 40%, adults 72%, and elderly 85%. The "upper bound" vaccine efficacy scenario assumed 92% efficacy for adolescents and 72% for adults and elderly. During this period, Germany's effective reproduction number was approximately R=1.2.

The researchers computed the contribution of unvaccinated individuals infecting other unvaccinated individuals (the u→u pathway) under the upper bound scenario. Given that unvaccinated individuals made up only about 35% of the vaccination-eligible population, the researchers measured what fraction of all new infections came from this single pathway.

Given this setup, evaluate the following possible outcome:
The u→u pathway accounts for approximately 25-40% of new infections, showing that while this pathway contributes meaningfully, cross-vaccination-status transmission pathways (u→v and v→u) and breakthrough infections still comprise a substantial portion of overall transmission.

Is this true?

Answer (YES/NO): NO